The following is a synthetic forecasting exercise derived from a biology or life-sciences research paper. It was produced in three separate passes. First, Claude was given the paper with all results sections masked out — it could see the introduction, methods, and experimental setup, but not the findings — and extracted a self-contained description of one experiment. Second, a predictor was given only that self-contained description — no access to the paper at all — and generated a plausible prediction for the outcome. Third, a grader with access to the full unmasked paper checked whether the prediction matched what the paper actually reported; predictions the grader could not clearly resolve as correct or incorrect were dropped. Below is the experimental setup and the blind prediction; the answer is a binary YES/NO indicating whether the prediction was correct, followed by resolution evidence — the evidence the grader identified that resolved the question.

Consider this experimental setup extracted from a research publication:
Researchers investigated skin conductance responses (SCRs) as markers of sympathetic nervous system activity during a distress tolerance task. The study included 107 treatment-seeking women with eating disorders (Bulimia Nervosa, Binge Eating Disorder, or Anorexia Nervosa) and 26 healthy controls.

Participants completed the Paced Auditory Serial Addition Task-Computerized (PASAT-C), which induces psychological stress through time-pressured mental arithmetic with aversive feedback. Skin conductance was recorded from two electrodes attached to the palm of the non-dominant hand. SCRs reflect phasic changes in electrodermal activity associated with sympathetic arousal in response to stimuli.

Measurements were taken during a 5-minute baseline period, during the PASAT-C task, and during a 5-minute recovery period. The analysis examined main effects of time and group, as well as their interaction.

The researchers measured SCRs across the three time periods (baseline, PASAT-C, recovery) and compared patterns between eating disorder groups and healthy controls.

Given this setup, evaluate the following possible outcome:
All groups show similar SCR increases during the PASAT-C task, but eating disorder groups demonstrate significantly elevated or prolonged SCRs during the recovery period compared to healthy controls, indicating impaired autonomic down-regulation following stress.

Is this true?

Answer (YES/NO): NO